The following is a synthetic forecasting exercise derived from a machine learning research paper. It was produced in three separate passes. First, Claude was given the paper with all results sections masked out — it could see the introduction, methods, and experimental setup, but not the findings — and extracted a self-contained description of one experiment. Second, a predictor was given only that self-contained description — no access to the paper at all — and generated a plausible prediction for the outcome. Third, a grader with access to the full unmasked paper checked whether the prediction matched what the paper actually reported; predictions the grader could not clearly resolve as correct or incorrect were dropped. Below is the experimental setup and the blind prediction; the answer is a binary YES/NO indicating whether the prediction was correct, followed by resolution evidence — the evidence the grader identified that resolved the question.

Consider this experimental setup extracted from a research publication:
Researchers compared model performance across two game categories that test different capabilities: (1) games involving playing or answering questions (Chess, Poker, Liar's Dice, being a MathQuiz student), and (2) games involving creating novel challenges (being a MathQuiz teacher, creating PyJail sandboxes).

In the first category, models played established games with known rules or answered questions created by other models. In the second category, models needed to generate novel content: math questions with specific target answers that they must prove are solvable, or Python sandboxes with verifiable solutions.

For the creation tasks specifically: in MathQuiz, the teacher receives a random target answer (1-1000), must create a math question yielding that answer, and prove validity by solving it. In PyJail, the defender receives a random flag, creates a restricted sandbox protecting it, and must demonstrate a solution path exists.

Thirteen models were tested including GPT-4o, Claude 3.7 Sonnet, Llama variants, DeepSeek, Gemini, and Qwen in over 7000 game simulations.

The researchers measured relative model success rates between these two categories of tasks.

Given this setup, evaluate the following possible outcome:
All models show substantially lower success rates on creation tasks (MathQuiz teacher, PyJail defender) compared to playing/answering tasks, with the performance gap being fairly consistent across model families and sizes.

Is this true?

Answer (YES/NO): YES